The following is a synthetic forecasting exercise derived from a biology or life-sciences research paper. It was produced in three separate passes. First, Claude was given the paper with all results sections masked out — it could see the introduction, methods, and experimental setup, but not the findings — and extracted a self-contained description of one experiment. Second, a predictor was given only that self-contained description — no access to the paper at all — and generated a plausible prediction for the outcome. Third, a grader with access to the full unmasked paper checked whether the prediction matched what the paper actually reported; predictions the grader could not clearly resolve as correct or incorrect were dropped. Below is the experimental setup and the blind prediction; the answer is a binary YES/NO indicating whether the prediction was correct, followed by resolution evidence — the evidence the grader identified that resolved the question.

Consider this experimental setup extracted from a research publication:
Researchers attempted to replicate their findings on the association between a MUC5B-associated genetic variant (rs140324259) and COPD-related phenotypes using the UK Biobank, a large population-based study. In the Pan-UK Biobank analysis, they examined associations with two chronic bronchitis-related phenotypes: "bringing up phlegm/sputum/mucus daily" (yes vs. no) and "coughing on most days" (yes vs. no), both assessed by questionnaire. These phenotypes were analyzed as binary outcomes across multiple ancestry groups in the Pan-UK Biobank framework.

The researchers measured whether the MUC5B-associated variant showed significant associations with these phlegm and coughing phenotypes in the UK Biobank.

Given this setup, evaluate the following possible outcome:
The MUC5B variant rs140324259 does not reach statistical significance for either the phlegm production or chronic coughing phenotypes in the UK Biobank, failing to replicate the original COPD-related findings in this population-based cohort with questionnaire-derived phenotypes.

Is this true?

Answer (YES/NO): NO